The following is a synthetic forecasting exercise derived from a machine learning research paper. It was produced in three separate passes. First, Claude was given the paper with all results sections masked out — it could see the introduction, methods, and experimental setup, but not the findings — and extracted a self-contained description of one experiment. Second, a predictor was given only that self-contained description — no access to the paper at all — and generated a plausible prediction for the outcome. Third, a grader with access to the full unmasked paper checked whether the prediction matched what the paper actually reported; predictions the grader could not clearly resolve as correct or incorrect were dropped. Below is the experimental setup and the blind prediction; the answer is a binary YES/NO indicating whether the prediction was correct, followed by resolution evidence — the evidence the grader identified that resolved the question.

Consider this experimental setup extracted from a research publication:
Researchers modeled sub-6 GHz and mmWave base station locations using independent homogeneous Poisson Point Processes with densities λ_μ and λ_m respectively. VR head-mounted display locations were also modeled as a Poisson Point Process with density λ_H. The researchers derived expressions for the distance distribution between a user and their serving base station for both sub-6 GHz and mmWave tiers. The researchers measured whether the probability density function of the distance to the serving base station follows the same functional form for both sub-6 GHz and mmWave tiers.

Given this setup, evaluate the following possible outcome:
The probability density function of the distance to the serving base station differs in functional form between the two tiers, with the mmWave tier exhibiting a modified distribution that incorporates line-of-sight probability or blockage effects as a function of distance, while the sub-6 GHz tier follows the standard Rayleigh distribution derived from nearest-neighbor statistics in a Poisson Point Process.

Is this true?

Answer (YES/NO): NO